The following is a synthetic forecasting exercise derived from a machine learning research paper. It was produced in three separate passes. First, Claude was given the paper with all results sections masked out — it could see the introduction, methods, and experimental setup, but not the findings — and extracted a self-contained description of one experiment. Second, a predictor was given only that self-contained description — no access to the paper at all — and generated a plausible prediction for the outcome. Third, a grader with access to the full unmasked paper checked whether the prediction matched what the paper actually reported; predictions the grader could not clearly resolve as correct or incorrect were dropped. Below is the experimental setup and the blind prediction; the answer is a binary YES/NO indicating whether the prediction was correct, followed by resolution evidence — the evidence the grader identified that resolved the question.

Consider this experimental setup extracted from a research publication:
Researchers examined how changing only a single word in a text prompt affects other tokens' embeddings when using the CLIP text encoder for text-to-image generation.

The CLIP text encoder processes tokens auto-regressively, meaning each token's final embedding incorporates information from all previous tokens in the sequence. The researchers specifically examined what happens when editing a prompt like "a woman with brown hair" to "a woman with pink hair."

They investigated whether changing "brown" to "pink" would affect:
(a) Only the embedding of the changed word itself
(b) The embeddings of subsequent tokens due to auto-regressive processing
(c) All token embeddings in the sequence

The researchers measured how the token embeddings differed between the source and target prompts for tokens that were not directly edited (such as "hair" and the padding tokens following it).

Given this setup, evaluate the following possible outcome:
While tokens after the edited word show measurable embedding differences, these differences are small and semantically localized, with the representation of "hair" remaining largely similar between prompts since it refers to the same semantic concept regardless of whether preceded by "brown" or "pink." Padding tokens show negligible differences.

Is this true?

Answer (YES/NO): NO